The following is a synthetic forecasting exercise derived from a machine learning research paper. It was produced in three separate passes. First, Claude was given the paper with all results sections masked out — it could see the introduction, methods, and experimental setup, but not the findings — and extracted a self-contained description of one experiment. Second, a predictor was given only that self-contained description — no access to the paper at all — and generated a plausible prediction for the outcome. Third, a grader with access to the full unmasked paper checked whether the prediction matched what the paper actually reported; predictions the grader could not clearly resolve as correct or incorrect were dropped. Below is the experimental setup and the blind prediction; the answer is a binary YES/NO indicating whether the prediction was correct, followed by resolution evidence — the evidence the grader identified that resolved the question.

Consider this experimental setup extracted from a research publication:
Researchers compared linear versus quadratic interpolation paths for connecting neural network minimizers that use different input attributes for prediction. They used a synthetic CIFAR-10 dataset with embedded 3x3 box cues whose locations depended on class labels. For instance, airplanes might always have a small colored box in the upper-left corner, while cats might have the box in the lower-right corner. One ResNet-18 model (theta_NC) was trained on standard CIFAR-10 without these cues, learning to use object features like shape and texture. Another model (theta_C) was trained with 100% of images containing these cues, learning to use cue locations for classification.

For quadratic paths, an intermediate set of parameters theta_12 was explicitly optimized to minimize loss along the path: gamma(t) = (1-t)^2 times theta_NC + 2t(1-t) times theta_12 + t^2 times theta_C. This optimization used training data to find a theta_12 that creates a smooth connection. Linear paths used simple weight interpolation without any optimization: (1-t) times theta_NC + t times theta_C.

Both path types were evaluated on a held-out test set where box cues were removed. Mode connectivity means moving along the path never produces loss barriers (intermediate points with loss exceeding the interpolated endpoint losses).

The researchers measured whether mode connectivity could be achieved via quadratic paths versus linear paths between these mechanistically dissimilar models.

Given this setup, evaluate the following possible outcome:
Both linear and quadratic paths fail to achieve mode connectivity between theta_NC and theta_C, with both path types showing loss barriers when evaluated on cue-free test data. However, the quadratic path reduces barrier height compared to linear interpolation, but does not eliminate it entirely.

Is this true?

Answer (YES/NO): NO